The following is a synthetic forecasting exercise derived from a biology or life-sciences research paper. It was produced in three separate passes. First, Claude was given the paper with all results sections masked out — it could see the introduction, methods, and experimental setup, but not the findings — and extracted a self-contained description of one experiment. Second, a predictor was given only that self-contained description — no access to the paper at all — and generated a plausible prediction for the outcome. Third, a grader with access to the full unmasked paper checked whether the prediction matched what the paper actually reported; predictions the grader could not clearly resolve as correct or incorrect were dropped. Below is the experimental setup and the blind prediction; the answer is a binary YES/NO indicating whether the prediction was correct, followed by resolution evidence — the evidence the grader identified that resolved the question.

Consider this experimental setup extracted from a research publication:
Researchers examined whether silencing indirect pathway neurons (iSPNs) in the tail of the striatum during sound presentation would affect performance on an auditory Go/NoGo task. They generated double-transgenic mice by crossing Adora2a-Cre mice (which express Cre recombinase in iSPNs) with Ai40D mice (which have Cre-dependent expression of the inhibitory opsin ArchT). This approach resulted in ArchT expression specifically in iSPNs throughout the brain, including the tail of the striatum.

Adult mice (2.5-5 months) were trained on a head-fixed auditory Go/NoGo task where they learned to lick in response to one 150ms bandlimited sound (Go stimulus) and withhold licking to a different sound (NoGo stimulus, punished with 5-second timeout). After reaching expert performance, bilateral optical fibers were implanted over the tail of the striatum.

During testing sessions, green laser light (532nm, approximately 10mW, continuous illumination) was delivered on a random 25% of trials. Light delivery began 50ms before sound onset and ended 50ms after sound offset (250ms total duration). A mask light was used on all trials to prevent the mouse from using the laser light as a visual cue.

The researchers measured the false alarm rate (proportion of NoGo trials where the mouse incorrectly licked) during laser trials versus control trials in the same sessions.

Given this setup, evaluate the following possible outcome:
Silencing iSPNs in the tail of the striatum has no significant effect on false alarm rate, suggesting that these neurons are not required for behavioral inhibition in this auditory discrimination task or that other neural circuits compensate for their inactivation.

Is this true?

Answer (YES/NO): NO